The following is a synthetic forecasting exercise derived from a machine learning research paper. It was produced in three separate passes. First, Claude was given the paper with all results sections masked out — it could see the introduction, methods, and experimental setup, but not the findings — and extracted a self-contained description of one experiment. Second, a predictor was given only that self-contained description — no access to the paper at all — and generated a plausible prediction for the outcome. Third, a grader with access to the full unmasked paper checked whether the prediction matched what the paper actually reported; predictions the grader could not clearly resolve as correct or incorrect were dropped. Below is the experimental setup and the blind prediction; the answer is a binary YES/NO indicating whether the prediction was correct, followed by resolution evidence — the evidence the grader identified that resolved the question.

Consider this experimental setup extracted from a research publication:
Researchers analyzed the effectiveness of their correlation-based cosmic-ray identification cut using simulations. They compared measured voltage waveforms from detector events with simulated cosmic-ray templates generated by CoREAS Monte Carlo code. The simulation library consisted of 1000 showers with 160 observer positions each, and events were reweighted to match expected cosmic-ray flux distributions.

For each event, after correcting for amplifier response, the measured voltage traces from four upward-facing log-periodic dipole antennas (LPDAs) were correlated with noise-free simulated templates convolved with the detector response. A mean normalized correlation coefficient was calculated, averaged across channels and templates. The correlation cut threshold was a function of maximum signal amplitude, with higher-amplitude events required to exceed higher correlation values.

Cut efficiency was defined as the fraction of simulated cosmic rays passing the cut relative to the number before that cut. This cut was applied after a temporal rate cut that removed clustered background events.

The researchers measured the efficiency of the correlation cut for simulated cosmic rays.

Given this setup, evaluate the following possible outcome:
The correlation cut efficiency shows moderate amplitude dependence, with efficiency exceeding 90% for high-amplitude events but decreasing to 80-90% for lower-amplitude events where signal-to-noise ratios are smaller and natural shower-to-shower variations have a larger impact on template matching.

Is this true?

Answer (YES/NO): NO